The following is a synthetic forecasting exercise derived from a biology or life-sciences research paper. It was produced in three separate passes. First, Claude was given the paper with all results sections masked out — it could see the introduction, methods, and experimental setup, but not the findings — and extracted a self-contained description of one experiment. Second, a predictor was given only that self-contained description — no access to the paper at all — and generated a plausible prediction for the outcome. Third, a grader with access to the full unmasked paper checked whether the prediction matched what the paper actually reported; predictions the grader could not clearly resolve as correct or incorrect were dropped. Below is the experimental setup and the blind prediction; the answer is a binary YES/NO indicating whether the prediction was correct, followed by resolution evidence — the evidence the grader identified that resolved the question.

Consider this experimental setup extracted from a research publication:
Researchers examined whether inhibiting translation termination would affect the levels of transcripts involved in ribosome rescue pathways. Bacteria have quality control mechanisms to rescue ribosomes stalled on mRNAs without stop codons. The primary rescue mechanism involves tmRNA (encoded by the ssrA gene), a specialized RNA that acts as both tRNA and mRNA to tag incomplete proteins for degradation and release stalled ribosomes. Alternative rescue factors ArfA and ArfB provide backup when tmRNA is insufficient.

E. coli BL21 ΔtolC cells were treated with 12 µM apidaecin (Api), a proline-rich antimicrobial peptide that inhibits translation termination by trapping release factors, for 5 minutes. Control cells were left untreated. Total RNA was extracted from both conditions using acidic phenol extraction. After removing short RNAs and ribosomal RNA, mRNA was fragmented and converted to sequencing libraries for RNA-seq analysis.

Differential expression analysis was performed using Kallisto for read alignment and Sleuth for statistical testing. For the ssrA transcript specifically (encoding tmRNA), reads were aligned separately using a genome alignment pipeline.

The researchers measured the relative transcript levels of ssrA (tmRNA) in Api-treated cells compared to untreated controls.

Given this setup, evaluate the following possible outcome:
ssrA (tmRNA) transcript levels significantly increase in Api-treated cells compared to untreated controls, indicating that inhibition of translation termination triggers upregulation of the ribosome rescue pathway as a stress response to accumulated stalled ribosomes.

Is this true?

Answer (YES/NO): NO